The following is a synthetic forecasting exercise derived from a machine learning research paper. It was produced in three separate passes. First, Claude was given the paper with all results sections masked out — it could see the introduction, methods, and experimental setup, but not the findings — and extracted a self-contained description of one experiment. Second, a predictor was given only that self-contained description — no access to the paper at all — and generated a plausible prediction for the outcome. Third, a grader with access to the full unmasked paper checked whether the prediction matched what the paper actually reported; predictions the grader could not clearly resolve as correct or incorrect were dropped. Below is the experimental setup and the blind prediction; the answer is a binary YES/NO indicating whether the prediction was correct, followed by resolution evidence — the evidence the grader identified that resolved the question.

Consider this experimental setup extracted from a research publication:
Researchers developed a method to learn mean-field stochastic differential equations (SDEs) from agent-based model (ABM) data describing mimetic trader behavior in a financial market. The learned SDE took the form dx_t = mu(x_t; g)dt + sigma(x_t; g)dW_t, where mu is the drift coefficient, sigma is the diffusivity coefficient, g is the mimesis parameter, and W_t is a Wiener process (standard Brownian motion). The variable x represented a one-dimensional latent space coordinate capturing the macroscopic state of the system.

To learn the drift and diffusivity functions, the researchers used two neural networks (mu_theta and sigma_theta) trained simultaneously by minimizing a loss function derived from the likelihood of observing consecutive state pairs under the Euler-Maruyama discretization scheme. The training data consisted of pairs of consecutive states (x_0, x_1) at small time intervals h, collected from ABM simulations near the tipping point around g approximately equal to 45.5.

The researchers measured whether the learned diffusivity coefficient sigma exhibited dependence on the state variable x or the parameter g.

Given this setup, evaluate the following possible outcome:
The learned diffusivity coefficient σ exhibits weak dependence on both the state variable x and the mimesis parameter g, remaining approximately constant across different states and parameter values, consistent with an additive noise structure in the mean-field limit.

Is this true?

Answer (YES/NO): YES